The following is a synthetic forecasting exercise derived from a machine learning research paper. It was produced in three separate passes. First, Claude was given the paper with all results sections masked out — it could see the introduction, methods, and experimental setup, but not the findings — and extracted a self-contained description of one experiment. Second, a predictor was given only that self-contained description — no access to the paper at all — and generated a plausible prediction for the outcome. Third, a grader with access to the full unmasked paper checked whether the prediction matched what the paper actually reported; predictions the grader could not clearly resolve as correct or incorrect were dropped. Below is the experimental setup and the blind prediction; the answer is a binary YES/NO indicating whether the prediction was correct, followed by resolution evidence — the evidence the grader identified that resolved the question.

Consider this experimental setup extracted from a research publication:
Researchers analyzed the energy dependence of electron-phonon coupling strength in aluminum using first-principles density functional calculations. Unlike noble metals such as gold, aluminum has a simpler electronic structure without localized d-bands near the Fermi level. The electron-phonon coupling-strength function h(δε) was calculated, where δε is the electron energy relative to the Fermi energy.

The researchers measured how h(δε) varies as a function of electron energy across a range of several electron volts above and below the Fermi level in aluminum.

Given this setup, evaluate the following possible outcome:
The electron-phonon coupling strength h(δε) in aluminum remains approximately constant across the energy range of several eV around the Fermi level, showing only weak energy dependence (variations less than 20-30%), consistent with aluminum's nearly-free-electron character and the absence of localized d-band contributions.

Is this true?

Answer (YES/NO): YES